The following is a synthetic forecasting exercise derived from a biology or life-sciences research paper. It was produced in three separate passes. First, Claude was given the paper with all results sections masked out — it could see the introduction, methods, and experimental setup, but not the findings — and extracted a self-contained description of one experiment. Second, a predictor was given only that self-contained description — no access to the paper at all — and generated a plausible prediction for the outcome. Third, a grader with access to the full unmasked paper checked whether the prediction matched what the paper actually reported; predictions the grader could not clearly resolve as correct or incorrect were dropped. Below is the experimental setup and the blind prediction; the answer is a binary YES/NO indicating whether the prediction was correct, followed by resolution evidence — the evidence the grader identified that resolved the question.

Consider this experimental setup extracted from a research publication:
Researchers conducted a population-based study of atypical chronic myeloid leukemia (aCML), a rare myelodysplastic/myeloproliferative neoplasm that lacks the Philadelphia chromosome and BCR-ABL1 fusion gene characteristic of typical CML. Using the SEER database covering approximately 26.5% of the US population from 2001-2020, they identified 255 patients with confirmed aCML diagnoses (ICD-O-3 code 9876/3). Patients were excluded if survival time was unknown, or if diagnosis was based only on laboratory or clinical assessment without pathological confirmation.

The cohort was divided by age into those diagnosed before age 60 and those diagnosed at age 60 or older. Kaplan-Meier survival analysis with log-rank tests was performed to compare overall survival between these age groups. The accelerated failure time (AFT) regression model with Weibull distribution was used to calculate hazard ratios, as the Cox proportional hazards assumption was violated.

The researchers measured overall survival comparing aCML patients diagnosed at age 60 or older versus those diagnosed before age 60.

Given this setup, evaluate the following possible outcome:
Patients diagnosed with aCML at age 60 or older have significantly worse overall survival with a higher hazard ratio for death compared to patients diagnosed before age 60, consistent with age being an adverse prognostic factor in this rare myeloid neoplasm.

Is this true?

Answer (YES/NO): YES